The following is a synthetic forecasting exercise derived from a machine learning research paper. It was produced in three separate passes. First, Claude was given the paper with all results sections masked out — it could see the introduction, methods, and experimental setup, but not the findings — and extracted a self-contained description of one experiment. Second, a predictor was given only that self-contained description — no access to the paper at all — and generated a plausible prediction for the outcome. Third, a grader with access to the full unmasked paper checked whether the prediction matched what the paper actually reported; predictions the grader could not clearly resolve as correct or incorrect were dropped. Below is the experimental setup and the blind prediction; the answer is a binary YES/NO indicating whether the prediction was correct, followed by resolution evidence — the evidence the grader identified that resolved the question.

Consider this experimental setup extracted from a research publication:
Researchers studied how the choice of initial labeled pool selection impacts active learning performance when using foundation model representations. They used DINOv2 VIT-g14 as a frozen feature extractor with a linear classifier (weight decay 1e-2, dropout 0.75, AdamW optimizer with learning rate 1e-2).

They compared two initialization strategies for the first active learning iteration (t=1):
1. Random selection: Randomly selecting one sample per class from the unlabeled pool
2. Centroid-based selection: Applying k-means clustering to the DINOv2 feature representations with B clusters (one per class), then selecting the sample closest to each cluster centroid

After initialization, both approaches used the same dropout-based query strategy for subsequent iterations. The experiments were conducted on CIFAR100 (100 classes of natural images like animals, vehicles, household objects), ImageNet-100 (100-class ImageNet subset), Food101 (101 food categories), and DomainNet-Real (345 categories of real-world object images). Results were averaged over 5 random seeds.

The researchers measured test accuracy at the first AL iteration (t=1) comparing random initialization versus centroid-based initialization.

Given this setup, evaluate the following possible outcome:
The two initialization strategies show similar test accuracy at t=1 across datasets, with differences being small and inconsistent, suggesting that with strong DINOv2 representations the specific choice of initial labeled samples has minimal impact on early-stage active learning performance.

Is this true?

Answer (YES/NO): NO